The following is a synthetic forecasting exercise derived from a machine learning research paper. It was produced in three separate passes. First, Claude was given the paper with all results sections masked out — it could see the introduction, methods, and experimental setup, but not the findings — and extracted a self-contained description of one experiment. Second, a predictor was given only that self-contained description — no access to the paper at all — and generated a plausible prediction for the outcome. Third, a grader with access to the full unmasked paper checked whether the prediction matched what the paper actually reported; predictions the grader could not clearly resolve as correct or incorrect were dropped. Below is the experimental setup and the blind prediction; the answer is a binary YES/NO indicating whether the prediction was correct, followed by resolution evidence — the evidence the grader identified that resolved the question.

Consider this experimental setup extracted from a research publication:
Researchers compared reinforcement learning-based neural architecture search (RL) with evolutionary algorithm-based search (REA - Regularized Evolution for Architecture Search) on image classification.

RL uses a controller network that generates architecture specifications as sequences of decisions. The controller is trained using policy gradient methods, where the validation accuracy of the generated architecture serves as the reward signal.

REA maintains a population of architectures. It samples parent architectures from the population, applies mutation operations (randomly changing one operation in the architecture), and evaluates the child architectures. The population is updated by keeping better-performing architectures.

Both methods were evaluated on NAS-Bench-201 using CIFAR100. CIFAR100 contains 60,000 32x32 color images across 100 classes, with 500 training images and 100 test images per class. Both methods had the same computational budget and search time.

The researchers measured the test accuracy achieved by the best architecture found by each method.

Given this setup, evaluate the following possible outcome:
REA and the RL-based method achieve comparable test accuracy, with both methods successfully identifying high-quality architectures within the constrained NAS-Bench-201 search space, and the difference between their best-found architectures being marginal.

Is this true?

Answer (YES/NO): NO